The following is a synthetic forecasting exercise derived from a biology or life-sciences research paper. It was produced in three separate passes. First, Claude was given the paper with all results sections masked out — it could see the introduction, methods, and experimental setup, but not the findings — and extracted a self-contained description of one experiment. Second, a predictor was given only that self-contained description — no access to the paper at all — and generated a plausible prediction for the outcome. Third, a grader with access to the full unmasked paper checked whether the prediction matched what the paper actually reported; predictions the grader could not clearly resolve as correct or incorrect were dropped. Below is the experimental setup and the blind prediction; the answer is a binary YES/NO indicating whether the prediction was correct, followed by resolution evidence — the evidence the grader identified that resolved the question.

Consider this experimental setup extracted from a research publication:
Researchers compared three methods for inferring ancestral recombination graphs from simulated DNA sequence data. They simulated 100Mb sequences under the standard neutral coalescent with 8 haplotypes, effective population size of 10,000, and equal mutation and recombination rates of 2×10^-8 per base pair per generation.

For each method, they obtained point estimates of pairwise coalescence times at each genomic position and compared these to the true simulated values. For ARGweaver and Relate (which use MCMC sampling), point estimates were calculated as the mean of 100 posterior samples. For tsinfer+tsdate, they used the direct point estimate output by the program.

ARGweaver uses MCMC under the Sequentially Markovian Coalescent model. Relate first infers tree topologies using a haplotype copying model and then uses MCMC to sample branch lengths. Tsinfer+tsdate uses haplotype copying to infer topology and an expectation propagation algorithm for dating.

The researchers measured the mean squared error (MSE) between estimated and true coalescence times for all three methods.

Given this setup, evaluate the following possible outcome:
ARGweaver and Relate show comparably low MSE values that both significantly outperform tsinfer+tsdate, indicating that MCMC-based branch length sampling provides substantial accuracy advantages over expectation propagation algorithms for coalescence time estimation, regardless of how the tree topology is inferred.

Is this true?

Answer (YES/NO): NO